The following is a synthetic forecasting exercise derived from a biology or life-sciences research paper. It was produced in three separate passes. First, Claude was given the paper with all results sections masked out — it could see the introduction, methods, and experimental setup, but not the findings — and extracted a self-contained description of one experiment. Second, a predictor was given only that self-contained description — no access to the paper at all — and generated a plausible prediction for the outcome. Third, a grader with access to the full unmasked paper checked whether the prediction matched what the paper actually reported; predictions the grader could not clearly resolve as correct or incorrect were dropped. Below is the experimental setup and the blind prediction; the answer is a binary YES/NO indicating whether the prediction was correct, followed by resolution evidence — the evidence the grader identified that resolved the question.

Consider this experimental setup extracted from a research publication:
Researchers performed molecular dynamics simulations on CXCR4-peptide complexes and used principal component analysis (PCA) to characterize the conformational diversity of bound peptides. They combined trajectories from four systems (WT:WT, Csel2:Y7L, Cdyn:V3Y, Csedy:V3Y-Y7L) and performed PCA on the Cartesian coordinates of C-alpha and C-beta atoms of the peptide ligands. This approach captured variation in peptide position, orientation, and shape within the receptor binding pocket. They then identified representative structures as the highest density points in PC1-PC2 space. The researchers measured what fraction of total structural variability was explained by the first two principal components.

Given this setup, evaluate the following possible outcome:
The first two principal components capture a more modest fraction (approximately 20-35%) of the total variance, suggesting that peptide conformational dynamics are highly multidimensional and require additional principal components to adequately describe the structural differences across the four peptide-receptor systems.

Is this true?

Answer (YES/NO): NO